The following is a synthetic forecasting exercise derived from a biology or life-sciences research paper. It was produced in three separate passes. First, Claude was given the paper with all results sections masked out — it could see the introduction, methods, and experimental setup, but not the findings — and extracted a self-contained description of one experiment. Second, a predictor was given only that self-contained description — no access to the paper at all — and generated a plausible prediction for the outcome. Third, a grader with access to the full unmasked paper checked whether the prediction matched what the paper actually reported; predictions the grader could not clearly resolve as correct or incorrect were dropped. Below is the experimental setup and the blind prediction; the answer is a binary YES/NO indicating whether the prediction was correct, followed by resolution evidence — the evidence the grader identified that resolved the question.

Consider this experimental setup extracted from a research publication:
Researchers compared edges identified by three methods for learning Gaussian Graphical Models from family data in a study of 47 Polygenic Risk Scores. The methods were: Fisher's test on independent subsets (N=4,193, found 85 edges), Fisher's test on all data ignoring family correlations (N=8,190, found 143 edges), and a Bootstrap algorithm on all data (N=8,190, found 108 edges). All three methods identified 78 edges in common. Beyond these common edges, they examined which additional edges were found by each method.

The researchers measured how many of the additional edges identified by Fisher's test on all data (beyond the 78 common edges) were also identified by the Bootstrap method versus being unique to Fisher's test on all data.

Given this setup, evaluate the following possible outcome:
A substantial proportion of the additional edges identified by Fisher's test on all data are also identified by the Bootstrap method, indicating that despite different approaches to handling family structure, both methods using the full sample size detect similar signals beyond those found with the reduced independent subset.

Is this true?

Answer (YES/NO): YES